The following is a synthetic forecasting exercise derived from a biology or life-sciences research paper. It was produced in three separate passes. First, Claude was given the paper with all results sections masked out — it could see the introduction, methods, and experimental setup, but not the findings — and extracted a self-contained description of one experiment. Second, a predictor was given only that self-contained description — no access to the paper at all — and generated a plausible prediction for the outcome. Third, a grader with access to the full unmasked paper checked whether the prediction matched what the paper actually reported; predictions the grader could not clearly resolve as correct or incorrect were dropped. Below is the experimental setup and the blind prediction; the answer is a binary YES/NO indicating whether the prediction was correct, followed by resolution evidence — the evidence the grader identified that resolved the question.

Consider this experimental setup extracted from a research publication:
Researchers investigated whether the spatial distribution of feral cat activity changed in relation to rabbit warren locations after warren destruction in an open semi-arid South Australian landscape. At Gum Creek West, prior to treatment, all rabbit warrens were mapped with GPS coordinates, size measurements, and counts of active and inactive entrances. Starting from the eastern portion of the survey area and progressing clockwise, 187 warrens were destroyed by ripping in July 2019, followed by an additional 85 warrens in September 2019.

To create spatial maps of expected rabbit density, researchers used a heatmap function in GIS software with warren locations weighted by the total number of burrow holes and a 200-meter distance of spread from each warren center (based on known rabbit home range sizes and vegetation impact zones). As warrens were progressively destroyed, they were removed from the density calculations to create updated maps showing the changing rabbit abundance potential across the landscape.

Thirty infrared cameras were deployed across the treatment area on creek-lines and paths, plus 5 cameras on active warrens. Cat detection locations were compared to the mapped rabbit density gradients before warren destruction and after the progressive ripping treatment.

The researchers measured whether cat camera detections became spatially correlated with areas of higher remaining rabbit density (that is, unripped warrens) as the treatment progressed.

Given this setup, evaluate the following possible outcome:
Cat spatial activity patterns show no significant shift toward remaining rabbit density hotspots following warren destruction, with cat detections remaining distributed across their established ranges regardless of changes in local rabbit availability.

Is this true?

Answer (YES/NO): NO